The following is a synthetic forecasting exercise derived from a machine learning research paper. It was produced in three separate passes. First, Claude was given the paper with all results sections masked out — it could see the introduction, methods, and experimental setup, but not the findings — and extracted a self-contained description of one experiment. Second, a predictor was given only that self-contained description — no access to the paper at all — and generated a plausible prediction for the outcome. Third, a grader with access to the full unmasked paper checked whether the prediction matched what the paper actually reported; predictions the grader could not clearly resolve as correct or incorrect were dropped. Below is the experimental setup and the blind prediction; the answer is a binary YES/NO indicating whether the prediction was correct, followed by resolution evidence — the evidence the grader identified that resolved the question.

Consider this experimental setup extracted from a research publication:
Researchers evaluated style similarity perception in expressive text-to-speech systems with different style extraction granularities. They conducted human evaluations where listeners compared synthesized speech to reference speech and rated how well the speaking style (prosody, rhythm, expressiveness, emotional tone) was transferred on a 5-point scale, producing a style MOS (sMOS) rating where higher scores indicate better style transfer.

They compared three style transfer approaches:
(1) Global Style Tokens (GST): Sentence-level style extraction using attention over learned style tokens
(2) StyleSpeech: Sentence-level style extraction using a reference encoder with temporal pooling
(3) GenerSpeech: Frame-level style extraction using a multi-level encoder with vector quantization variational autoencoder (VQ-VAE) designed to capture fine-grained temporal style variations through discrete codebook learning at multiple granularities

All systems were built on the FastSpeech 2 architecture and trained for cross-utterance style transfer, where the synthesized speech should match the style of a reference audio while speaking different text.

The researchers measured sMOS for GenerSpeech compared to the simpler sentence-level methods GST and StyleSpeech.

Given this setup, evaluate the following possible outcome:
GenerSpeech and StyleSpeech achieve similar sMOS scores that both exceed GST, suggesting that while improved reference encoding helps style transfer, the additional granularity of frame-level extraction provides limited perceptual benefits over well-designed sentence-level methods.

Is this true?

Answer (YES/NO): NO